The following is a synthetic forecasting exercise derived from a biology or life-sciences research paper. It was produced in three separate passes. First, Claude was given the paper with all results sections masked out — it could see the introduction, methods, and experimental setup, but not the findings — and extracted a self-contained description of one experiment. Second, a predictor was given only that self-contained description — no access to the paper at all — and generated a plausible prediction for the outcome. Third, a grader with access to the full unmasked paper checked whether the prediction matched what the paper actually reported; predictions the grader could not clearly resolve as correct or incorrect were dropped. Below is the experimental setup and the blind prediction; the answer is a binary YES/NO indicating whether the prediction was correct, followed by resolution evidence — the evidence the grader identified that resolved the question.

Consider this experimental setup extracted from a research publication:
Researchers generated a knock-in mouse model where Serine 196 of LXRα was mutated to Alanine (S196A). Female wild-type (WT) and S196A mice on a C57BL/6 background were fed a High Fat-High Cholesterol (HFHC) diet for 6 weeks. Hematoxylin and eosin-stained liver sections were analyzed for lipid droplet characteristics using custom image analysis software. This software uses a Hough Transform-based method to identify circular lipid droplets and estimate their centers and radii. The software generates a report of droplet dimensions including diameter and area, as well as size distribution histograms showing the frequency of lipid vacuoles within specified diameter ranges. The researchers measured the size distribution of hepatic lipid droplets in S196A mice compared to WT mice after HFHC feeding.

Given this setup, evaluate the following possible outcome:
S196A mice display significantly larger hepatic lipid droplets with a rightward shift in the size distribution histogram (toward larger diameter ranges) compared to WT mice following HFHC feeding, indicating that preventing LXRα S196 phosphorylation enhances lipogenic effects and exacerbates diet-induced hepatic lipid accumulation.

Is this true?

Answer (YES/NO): YES